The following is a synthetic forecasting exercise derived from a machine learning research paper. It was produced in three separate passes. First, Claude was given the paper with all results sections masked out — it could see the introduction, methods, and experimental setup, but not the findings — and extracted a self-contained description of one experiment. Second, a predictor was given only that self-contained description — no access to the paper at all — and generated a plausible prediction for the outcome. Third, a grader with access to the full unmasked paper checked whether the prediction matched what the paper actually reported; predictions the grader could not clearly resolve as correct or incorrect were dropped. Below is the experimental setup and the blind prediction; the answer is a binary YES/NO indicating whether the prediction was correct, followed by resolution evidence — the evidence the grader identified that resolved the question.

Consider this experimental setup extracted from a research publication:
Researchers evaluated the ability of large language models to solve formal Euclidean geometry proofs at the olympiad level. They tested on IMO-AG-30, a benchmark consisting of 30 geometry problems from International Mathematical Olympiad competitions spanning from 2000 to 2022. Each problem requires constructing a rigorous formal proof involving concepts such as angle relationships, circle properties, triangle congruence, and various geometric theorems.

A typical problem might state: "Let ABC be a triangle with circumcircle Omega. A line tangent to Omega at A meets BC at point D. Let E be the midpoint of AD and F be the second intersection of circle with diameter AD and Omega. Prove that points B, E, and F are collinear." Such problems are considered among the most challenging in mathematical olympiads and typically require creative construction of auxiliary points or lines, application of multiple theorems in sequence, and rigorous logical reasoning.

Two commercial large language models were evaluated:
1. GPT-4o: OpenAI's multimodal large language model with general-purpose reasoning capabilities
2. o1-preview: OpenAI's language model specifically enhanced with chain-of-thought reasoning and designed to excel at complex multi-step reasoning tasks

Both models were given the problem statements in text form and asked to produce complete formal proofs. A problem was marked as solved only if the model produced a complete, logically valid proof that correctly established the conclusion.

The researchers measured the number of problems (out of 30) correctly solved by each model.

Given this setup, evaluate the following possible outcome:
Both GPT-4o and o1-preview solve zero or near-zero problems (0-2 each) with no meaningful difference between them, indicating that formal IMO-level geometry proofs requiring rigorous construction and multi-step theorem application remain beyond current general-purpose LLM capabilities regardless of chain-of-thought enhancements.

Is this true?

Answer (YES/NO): YES